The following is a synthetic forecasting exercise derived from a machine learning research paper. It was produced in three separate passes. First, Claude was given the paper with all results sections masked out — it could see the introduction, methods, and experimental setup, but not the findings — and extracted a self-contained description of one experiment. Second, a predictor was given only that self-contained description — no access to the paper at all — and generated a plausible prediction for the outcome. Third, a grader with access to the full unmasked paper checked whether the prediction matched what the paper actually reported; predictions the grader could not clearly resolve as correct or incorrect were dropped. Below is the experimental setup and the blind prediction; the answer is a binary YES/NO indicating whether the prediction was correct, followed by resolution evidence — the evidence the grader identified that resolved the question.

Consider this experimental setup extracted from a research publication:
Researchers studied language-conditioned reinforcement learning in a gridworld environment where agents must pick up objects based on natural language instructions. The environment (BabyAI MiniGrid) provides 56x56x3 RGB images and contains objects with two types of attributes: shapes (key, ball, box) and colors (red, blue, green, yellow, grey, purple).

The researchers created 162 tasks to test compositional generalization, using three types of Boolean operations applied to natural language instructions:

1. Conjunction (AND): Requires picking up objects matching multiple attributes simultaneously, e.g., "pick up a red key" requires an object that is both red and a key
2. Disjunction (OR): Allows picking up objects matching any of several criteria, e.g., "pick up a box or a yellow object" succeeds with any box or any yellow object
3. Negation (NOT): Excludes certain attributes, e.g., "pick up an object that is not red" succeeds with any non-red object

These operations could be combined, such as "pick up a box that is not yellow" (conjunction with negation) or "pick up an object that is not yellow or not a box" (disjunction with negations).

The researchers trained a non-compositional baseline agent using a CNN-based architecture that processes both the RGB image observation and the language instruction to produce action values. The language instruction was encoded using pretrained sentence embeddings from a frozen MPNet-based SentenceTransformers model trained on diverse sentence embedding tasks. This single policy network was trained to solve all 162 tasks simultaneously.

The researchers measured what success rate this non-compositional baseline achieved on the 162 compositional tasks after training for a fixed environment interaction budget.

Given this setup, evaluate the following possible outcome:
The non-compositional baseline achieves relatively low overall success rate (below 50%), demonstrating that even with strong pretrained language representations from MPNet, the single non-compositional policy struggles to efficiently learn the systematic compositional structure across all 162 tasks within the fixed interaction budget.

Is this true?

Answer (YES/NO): NO